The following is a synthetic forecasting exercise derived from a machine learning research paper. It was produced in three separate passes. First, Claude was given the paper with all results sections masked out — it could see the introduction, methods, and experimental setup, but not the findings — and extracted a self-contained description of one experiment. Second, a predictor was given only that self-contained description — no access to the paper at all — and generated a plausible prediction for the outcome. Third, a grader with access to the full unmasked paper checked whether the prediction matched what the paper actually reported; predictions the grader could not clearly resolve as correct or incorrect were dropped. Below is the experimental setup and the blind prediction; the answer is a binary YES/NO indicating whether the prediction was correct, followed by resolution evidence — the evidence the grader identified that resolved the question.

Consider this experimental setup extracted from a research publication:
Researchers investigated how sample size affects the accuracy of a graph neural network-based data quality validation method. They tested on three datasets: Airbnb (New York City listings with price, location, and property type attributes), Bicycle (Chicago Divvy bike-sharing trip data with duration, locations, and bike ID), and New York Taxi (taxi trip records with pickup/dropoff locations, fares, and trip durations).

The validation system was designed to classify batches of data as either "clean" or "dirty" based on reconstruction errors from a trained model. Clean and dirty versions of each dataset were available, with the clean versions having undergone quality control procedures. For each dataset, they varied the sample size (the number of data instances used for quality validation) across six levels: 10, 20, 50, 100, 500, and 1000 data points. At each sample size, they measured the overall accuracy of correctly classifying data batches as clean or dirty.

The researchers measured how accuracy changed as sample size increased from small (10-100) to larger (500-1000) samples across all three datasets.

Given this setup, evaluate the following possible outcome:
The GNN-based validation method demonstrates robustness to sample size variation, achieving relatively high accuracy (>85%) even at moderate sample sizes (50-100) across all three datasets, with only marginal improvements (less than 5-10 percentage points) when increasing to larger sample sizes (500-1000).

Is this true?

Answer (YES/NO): NO